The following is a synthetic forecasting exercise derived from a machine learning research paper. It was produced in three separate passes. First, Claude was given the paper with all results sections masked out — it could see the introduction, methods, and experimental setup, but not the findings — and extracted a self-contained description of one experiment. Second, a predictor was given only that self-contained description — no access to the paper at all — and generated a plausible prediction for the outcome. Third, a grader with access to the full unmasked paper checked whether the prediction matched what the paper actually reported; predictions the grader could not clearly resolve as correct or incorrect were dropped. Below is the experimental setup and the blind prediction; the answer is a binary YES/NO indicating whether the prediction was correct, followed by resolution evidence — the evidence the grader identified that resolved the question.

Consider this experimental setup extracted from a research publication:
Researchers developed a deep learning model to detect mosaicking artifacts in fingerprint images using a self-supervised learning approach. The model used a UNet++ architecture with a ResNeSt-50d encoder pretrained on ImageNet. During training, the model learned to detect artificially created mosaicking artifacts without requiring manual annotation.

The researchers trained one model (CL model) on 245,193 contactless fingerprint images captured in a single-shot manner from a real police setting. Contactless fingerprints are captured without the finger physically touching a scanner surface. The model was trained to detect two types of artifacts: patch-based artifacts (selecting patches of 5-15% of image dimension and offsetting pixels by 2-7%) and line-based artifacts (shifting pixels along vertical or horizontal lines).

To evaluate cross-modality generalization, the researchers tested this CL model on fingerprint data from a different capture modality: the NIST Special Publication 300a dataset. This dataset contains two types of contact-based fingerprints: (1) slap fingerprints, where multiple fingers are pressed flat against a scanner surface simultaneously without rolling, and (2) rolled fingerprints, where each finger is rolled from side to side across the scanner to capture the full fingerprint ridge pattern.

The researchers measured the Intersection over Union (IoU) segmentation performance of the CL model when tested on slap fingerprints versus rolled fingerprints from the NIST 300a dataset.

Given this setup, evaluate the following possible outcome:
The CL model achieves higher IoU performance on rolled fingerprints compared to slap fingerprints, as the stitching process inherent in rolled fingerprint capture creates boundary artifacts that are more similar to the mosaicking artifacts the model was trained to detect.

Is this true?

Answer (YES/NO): NO